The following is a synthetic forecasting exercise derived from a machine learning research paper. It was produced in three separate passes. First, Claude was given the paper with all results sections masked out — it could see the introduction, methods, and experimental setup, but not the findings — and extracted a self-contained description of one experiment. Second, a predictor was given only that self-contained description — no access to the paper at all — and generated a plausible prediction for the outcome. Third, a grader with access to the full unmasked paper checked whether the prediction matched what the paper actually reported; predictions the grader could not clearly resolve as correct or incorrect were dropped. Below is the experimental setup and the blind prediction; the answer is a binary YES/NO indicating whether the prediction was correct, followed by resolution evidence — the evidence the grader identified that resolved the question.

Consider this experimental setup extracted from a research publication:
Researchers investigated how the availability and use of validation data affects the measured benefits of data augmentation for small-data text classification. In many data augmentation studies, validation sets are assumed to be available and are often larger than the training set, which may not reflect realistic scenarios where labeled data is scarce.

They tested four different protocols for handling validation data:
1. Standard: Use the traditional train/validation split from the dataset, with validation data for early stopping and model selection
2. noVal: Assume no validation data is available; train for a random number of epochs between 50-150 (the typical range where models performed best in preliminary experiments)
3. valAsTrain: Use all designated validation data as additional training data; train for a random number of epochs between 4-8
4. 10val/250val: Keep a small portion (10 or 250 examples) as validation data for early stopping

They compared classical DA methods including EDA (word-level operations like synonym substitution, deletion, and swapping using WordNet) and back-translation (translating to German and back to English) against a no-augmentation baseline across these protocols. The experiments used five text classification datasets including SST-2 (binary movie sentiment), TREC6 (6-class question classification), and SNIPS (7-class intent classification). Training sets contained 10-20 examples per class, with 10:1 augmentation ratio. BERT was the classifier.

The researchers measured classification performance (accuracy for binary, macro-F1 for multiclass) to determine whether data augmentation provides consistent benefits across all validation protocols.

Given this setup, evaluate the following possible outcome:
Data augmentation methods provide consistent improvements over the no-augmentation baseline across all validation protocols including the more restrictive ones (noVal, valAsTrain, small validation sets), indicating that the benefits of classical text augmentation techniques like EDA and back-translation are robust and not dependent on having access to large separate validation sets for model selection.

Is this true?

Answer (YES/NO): NO